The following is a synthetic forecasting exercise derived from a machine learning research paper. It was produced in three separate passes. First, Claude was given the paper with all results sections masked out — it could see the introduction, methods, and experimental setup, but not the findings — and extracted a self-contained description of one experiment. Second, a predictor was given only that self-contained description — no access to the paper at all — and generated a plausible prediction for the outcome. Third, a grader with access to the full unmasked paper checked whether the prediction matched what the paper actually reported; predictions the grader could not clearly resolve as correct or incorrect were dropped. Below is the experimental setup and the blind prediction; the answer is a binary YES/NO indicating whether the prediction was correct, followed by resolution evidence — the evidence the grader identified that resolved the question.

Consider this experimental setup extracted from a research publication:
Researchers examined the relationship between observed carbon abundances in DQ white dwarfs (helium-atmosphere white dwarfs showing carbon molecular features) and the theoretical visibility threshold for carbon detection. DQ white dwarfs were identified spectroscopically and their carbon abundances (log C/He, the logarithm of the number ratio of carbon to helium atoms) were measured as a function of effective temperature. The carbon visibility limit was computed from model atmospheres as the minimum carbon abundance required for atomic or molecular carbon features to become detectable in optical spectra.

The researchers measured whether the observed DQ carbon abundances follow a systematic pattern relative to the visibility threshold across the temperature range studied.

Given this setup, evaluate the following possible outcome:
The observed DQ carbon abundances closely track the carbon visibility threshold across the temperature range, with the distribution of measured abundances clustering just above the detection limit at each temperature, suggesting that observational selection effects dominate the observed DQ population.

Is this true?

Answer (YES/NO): YES